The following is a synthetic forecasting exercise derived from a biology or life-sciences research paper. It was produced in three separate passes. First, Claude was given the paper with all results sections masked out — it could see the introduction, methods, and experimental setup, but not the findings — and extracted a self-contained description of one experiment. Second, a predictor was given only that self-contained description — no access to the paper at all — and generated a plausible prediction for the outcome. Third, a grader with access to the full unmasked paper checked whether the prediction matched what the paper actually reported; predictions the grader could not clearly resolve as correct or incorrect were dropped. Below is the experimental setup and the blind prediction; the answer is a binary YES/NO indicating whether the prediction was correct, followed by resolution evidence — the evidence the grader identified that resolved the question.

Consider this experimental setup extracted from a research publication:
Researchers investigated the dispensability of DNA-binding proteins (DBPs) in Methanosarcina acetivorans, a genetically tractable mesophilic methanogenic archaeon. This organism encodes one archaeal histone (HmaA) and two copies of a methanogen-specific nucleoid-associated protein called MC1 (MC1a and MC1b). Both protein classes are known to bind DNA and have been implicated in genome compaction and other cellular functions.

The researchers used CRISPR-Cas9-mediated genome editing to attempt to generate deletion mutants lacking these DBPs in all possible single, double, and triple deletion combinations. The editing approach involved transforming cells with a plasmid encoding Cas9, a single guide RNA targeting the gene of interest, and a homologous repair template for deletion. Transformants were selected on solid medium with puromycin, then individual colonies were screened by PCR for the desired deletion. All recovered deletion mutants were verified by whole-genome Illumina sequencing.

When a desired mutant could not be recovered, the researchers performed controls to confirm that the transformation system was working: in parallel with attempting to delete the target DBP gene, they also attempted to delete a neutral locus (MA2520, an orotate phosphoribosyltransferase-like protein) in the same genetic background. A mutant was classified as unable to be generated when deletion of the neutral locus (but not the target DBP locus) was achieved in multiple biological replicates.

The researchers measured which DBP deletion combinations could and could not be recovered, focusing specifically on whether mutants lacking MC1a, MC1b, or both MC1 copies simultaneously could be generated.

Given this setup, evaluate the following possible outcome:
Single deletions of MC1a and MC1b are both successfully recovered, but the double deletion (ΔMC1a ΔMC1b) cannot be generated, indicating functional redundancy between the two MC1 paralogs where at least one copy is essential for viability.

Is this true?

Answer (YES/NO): YES